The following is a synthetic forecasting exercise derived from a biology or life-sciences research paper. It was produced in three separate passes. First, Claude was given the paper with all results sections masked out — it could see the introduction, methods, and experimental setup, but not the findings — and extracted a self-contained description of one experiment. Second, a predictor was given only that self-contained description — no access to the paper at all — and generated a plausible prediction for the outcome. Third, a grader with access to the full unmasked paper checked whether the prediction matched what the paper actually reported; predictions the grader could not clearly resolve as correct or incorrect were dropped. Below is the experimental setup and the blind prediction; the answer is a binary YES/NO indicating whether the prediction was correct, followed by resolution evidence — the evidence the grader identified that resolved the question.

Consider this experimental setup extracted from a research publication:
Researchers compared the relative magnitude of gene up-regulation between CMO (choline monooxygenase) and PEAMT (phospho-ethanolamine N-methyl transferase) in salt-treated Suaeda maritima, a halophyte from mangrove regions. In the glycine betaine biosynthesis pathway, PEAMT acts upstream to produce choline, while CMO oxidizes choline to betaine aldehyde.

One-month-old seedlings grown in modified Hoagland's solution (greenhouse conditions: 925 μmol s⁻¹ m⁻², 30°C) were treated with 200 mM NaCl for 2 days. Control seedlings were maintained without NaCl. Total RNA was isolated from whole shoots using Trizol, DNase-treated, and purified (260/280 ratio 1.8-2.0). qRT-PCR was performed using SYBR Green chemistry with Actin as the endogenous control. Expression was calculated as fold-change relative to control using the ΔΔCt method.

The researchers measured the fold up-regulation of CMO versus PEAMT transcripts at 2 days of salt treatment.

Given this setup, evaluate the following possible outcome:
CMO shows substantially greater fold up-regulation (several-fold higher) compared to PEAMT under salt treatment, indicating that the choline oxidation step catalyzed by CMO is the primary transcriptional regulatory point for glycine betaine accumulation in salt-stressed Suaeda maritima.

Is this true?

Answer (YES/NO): YES